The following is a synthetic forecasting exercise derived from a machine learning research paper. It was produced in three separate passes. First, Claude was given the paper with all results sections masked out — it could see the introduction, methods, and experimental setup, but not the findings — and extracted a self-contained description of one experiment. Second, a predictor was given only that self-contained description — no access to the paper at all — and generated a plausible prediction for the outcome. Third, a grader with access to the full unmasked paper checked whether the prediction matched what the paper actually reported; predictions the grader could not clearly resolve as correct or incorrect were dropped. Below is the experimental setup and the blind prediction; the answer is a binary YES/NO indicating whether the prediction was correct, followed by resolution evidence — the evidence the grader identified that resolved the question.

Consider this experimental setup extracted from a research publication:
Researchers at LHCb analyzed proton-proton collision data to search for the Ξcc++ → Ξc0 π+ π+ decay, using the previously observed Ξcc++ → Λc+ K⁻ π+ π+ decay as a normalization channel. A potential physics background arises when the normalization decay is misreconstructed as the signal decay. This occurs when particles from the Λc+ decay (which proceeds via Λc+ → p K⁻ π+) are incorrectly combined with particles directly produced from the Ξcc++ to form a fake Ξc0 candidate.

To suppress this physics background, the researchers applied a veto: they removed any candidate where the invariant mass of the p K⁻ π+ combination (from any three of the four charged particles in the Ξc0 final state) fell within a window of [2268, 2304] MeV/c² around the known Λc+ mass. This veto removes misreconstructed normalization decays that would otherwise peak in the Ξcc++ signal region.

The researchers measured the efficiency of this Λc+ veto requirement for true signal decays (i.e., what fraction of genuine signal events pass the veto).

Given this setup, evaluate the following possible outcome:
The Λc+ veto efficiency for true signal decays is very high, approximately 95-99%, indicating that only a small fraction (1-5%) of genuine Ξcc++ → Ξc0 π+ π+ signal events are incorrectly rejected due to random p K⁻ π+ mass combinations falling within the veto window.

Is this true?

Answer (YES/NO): NO